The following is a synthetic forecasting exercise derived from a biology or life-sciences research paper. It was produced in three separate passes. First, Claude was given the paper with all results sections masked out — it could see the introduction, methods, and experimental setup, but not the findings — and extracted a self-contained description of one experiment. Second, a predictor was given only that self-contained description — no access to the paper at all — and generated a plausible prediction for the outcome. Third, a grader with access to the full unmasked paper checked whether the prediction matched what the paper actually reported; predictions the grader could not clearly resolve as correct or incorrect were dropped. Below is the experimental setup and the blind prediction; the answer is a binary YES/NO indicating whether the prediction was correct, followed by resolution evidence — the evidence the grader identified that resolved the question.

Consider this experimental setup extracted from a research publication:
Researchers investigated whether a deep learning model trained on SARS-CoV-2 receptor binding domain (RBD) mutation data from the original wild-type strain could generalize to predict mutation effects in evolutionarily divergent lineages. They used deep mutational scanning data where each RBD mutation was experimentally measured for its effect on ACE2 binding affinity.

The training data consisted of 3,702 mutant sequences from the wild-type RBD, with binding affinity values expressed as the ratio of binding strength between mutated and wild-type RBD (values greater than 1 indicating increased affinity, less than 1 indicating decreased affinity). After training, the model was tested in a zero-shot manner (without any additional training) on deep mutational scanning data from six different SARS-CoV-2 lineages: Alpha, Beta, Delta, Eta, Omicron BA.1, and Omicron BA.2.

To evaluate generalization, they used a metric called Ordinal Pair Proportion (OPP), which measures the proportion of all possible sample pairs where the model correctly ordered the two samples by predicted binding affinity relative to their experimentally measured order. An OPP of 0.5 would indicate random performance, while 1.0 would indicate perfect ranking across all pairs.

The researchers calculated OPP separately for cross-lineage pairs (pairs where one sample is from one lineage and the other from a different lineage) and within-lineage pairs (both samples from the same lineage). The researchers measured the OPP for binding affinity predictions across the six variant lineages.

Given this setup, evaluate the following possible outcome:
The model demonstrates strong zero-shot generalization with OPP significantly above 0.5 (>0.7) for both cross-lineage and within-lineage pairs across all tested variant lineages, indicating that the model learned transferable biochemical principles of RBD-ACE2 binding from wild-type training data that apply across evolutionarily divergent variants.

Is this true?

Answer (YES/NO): NO